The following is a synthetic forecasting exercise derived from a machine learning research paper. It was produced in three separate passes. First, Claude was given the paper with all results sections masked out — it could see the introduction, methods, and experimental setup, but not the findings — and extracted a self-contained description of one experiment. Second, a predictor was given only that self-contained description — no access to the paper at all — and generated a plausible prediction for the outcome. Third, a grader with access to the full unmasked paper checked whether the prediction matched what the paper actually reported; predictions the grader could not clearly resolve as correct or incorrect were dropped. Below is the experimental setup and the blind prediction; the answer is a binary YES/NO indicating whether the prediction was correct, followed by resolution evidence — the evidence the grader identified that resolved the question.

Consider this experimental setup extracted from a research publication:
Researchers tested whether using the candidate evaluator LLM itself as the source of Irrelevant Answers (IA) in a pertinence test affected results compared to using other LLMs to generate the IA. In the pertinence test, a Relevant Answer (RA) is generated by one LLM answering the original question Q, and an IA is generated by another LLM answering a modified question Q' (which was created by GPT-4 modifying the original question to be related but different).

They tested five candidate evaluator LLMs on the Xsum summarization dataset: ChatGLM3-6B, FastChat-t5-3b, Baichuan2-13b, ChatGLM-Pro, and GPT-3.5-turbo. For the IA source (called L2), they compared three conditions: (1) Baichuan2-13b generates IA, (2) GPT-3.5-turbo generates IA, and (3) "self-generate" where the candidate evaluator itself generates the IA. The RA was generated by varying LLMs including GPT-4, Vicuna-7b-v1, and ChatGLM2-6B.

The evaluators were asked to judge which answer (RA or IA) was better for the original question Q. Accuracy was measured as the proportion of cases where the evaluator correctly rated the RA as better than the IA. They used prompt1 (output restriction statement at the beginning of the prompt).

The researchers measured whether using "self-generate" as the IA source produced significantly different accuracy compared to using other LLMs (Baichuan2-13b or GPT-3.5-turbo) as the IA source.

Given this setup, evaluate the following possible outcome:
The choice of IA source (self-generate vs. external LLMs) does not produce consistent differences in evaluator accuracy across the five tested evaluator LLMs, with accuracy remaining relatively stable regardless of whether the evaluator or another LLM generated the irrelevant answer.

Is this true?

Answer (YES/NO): YES